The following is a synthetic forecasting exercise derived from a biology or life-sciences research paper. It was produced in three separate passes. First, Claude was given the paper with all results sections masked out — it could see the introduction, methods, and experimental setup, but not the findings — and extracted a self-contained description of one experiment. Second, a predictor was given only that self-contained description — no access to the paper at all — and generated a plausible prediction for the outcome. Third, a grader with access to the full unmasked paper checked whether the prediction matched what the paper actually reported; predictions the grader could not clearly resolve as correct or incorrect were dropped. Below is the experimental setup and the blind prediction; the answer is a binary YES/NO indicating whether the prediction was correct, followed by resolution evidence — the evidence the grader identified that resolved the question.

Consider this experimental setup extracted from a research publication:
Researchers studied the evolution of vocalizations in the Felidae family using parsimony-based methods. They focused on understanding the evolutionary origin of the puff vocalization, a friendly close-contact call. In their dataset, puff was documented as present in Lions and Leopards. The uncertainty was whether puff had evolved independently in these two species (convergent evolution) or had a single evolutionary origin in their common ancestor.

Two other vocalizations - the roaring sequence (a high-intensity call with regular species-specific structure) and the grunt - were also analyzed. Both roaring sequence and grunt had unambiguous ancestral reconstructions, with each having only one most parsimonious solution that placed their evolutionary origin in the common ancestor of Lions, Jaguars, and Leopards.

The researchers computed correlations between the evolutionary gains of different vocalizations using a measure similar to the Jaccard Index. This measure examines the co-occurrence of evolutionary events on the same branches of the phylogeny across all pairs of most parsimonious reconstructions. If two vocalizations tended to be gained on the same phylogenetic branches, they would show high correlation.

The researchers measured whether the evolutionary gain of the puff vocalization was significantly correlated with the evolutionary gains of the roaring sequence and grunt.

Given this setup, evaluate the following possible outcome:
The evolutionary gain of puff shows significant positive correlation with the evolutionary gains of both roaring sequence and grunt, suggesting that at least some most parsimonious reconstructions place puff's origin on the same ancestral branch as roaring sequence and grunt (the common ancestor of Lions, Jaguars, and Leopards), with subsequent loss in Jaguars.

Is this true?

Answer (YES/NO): YES